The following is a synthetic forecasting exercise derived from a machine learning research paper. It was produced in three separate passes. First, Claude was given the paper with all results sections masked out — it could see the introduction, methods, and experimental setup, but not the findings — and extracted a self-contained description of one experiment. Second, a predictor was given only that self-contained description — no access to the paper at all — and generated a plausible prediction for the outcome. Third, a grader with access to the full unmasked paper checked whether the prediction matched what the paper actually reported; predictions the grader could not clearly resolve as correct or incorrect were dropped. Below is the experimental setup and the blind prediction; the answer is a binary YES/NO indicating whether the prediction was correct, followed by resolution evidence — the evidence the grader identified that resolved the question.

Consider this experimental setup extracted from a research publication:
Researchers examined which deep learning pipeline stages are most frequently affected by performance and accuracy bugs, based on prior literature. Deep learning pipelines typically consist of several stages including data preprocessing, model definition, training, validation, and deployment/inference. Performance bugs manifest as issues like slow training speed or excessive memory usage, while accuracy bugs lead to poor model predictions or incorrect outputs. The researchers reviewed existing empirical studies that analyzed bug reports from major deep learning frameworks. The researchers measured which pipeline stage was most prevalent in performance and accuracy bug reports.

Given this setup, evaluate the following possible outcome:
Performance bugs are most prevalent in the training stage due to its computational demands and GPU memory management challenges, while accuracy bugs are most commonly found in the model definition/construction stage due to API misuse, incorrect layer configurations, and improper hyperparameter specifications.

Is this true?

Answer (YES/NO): NO